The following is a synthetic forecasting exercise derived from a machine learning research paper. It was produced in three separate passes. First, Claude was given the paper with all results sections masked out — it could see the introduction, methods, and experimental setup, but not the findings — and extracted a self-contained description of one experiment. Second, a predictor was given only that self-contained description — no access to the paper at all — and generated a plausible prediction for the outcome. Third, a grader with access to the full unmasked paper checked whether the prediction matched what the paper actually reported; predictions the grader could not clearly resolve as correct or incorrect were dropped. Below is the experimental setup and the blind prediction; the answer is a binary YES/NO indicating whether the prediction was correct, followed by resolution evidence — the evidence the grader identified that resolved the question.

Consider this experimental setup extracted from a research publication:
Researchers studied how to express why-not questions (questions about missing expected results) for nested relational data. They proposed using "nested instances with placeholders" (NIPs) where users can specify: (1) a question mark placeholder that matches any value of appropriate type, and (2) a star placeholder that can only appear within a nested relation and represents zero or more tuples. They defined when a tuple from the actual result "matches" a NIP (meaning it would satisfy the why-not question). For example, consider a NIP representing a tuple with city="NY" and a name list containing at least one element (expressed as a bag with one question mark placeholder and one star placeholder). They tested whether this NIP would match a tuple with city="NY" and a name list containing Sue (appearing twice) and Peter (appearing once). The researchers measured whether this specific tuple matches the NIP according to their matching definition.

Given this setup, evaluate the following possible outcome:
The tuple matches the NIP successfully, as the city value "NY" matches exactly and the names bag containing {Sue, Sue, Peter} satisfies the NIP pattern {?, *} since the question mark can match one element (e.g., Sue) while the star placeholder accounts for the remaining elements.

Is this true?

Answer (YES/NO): YES